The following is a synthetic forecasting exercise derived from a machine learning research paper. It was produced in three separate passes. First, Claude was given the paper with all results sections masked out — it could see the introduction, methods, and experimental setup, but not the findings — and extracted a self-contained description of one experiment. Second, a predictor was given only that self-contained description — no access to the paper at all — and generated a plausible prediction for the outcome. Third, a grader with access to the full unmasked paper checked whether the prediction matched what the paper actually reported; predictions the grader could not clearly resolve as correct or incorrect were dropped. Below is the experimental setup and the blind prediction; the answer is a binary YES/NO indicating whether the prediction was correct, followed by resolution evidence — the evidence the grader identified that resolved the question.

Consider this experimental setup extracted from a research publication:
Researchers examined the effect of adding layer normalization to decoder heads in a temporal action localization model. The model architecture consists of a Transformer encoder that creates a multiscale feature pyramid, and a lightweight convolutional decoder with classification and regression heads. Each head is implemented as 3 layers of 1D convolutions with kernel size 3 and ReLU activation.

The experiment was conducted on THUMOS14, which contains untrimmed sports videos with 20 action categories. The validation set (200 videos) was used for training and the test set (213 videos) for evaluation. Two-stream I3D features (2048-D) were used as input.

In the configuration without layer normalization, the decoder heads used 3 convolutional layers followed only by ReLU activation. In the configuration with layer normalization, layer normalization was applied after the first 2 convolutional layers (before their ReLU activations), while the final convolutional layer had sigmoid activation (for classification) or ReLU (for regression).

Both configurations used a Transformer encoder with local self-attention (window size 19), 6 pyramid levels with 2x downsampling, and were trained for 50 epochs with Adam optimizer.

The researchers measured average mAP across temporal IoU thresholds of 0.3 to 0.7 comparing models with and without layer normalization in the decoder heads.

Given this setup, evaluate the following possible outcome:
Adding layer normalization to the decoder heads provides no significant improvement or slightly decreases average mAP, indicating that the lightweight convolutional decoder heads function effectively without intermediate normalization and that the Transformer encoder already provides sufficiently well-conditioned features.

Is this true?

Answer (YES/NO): NO